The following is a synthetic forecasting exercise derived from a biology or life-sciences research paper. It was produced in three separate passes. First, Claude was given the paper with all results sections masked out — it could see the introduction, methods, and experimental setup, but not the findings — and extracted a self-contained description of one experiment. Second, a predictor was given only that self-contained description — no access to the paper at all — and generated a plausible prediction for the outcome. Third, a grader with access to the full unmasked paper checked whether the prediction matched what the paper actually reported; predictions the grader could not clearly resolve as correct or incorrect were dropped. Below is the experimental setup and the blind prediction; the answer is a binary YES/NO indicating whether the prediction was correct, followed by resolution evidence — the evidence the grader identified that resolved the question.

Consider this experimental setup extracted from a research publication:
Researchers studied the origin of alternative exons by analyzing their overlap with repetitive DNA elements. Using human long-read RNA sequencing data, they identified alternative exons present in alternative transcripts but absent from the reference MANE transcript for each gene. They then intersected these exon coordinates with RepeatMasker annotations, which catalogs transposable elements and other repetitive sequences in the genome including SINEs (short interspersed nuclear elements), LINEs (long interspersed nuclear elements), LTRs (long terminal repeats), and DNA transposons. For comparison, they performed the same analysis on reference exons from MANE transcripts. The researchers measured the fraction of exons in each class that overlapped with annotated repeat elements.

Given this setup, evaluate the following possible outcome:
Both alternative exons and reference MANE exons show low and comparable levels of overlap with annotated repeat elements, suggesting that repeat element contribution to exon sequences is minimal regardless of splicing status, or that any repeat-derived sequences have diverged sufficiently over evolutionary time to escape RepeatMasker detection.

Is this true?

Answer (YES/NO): NO